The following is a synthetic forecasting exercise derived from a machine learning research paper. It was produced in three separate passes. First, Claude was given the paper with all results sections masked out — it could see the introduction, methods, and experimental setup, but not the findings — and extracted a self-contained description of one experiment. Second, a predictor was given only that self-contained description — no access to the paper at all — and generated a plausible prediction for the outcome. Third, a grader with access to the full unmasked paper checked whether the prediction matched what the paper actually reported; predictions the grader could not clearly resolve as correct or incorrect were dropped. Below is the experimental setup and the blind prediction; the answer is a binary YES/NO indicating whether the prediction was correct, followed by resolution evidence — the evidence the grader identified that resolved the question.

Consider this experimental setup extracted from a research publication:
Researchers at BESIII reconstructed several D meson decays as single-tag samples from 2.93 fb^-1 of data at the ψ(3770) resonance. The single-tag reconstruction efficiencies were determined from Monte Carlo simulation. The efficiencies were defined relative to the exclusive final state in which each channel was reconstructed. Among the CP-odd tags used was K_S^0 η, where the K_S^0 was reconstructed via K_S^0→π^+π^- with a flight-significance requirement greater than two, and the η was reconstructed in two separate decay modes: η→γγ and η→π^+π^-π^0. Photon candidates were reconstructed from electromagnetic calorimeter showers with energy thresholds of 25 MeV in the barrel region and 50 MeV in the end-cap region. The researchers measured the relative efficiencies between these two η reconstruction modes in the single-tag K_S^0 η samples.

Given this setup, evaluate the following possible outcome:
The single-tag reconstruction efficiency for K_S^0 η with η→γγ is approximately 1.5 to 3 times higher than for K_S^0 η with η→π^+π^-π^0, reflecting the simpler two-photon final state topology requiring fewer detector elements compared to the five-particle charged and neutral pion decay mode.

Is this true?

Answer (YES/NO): YES